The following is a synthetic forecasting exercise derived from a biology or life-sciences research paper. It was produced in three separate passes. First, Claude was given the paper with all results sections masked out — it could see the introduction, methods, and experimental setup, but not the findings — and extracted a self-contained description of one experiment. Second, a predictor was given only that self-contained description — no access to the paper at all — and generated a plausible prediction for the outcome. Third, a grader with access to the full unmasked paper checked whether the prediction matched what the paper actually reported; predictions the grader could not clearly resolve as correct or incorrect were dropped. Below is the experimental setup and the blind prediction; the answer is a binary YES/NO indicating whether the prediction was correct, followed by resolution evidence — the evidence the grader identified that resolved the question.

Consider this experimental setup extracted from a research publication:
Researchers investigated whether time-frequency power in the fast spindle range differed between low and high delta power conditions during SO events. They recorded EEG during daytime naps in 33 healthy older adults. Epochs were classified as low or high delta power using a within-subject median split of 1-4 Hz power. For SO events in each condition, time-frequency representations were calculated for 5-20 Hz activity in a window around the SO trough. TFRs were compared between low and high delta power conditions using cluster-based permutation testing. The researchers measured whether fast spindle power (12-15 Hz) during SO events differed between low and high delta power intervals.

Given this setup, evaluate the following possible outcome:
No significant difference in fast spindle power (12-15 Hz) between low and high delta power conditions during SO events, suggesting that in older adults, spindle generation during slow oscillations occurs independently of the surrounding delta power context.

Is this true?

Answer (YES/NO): YES